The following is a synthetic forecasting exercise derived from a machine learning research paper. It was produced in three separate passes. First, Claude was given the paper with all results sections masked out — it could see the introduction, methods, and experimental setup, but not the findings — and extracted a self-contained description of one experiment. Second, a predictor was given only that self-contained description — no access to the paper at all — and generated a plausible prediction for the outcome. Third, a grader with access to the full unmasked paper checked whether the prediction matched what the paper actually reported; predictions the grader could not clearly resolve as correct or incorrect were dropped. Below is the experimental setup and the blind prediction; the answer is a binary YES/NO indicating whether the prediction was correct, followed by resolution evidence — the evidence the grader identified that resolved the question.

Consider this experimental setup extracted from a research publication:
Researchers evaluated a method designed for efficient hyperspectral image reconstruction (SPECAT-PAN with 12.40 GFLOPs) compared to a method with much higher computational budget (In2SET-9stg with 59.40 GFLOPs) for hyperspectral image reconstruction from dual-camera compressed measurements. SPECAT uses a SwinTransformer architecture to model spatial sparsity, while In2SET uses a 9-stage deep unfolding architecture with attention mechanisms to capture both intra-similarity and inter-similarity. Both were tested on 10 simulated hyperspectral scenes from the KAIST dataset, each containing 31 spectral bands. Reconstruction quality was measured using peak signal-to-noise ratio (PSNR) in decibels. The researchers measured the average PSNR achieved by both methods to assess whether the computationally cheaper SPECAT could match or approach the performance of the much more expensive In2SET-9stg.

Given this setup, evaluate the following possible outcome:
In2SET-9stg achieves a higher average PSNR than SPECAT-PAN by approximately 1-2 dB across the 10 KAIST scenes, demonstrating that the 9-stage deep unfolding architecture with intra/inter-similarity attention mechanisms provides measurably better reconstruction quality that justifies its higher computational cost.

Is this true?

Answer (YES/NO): NO